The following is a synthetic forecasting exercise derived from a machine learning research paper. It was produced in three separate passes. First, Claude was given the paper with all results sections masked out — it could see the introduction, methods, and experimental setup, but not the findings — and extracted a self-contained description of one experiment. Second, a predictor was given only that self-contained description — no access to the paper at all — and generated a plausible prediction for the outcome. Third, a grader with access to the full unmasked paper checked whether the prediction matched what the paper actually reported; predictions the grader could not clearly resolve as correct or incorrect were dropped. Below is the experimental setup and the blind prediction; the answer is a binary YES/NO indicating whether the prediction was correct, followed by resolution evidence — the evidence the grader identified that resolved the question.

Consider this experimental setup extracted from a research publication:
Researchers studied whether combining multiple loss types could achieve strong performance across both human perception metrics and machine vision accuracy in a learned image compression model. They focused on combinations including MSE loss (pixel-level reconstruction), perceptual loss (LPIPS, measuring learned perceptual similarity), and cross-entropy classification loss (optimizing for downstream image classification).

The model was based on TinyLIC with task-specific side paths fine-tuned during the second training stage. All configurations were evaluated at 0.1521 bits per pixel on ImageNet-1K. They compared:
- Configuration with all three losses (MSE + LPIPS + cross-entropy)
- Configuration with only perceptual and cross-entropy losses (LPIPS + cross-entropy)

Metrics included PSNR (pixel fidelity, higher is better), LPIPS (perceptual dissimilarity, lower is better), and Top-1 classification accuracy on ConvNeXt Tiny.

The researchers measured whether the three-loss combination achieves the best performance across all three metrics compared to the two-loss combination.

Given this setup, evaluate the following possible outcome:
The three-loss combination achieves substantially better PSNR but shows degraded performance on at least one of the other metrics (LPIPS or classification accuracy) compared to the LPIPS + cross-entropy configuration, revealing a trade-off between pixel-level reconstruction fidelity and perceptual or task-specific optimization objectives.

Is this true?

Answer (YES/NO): YES